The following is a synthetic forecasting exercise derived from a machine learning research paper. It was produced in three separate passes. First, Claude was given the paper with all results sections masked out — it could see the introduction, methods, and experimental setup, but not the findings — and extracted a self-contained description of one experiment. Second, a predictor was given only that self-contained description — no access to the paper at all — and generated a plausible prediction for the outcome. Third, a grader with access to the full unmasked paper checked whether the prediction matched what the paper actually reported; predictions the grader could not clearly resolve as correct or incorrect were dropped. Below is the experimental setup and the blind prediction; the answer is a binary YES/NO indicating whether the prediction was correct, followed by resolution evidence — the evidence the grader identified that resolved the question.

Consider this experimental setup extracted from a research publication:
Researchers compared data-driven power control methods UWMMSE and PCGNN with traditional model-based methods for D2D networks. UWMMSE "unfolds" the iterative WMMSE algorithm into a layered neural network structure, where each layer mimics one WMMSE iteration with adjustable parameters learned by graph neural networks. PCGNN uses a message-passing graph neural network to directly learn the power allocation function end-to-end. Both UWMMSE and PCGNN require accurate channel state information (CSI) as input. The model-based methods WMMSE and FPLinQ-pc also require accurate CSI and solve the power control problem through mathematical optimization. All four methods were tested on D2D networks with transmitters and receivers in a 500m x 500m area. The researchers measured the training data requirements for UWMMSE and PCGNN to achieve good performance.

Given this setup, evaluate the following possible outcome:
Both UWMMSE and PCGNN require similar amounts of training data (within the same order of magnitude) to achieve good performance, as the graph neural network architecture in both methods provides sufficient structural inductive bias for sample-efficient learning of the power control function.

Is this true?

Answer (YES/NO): NO